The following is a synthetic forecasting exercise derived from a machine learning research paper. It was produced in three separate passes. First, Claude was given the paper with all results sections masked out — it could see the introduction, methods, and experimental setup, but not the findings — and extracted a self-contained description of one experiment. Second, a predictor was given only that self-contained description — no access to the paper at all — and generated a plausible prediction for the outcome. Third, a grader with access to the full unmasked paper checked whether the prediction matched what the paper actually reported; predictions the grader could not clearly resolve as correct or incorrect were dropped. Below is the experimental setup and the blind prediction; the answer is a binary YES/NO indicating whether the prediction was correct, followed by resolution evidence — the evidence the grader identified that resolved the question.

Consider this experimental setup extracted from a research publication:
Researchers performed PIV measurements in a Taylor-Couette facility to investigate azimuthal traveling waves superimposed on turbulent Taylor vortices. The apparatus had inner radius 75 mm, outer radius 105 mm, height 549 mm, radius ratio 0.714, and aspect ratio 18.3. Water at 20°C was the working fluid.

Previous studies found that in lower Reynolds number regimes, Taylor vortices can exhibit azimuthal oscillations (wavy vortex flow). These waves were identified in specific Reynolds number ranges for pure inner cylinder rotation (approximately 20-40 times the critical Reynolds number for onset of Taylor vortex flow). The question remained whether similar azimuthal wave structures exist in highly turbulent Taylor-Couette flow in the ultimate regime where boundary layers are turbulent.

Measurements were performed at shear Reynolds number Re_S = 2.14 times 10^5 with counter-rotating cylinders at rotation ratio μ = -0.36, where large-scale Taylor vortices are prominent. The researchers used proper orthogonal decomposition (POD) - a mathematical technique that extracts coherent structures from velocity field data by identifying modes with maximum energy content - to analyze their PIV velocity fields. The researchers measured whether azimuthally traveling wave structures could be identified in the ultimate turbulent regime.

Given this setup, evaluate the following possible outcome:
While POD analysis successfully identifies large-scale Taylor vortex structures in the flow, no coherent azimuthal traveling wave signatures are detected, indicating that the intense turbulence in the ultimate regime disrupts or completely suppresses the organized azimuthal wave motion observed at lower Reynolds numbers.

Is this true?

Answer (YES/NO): NO